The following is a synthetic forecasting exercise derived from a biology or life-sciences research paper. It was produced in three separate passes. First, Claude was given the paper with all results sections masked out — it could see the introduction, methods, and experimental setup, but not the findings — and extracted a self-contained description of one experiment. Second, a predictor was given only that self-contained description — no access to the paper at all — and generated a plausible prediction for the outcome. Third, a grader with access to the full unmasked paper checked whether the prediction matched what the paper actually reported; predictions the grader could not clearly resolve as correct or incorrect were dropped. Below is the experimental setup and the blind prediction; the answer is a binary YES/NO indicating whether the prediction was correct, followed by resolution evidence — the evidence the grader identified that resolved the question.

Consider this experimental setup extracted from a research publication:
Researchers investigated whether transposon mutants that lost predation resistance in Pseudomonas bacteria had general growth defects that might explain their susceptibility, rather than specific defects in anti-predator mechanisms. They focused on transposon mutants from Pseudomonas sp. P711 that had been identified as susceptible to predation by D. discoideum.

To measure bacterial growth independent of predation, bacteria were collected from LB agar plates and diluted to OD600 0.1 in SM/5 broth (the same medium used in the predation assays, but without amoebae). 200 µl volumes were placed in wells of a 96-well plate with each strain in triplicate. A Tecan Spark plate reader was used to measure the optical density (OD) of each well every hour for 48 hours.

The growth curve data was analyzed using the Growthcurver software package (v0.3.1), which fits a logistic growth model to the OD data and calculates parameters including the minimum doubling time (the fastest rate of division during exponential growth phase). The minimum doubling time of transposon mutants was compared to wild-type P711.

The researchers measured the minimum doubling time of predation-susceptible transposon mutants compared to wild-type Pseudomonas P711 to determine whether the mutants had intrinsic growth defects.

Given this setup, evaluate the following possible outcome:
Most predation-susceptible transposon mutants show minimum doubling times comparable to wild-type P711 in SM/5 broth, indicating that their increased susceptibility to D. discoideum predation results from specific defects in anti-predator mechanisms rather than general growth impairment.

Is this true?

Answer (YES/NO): YES